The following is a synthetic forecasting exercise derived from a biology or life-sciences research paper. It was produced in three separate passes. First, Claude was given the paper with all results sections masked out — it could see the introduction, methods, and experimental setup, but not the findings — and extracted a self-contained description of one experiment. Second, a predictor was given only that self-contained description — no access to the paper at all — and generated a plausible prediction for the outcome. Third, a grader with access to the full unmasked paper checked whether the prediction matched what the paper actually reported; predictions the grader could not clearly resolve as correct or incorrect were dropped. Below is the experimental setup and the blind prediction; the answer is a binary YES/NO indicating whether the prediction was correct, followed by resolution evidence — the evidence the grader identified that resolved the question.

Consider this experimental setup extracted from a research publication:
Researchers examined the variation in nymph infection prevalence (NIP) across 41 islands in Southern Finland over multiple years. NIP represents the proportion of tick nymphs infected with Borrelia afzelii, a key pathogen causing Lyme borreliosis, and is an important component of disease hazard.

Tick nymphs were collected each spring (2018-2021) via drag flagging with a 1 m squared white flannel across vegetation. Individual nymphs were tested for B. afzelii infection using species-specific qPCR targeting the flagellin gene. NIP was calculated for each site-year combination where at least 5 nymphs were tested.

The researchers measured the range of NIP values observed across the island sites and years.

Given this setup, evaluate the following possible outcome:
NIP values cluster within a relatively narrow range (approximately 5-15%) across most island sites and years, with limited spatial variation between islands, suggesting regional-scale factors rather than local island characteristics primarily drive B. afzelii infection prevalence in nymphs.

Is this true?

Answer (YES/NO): NO